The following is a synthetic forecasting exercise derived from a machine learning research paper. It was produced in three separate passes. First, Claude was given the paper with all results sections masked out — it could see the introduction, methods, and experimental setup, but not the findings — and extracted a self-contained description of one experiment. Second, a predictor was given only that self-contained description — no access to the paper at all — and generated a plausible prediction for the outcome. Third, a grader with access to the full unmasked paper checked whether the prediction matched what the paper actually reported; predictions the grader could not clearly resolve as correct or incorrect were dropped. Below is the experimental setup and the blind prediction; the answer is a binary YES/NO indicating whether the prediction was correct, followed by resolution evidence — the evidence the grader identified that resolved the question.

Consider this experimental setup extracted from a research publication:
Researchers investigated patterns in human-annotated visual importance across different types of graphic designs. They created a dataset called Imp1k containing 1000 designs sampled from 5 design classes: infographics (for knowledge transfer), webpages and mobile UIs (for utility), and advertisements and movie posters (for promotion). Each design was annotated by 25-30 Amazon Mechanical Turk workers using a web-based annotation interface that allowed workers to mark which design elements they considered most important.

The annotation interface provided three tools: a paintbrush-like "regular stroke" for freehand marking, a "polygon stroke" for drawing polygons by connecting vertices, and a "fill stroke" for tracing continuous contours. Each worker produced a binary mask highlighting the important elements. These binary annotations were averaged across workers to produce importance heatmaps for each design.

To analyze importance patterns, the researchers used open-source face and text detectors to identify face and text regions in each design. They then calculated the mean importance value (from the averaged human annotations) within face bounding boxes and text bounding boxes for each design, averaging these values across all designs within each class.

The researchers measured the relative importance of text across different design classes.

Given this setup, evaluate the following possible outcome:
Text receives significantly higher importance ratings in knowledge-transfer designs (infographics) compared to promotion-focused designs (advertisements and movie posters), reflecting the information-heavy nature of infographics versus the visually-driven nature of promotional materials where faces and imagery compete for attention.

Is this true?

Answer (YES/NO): NO